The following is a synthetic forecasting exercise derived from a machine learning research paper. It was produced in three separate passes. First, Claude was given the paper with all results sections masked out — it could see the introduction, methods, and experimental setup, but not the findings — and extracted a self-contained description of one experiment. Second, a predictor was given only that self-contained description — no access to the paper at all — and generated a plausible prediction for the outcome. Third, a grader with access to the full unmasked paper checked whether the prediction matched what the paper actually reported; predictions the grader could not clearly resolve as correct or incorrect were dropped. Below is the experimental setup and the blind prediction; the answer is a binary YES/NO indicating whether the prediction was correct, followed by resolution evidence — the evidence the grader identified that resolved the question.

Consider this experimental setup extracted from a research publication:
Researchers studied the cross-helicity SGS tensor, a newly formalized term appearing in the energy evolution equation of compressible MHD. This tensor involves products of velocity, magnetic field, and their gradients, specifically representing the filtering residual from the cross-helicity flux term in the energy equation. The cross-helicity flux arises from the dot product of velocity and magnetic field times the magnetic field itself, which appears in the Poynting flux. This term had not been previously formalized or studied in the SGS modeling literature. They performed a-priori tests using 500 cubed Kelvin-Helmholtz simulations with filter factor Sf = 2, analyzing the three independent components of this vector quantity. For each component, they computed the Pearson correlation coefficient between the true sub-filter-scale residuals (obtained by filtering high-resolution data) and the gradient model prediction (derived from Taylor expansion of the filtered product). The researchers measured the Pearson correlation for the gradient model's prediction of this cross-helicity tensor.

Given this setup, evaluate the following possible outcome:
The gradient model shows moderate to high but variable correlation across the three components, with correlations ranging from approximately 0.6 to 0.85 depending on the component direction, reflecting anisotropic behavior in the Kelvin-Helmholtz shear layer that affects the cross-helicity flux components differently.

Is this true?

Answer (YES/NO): NO